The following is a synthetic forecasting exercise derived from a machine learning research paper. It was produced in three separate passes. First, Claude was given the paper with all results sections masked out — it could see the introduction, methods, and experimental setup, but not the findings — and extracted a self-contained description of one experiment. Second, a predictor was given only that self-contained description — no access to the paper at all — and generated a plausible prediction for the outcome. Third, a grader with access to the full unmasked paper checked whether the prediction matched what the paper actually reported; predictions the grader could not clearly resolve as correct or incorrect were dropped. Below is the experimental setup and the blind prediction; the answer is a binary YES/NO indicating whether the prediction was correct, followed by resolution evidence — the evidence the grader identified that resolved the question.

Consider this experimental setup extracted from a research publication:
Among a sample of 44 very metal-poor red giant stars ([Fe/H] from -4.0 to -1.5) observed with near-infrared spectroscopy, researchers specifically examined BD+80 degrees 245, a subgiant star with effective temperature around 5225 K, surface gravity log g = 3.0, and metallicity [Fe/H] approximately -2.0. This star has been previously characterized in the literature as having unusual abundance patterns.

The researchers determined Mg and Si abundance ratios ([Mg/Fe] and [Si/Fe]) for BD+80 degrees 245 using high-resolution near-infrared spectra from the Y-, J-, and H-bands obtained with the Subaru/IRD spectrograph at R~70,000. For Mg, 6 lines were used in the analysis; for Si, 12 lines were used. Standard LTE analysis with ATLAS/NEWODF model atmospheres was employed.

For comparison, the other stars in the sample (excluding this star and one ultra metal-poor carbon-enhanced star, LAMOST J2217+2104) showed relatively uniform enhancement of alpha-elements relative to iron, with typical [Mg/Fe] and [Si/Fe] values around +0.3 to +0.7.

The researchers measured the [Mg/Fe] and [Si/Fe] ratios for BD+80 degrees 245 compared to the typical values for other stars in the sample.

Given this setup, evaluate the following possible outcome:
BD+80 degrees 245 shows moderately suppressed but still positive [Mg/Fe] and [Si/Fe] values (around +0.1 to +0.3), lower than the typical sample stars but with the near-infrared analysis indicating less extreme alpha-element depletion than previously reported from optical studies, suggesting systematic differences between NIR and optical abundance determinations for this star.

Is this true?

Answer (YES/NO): NO